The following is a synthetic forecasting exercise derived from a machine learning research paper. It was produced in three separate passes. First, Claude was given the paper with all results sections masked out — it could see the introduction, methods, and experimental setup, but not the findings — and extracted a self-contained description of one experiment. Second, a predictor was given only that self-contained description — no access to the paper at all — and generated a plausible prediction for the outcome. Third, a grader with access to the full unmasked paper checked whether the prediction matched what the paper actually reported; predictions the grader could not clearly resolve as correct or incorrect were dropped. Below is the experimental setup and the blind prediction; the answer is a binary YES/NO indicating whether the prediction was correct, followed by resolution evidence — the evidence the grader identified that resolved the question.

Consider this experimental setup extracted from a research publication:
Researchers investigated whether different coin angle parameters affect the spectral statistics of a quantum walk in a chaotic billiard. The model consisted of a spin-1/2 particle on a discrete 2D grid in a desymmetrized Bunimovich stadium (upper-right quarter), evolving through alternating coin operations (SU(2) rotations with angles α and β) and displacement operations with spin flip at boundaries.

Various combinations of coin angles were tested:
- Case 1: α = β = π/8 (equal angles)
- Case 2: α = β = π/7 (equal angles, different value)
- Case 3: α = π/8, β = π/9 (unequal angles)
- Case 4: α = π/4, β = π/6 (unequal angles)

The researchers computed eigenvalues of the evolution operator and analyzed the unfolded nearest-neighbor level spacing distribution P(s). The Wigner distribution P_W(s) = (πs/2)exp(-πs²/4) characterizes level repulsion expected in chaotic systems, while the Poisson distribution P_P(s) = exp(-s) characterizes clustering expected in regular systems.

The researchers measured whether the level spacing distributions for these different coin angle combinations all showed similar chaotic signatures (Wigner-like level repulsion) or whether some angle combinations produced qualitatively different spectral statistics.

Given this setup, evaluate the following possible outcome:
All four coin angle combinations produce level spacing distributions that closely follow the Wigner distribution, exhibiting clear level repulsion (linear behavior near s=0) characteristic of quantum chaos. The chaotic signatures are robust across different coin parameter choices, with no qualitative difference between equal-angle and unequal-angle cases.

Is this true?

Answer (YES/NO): NO